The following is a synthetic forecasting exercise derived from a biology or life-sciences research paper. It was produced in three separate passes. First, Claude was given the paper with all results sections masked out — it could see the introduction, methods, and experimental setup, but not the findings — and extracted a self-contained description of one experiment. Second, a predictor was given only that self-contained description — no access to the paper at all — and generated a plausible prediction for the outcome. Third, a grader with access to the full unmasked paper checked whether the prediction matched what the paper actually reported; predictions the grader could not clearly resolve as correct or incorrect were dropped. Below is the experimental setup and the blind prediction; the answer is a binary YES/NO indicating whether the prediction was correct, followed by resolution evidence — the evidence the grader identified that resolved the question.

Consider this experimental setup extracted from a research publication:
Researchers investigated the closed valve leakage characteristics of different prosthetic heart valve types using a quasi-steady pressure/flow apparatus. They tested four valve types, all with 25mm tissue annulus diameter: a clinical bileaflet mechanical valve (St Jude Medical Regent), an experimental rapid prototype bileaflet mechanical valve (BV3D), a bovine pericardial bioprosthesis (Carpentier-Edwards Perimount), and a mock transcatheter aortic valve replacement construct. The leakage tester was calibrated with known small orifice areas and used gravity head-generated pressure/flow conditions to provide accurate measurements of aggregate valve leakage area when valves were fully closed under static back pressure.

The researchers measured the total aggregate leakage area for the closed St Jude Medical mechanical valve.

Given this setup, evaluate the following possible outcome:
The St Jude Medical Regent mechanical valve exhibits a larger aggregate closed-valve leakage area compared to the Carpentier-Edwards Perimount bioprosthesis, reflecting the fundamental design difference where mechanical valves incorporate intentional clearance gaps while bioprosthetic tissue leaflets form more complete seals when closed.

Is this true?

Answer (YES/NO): YES